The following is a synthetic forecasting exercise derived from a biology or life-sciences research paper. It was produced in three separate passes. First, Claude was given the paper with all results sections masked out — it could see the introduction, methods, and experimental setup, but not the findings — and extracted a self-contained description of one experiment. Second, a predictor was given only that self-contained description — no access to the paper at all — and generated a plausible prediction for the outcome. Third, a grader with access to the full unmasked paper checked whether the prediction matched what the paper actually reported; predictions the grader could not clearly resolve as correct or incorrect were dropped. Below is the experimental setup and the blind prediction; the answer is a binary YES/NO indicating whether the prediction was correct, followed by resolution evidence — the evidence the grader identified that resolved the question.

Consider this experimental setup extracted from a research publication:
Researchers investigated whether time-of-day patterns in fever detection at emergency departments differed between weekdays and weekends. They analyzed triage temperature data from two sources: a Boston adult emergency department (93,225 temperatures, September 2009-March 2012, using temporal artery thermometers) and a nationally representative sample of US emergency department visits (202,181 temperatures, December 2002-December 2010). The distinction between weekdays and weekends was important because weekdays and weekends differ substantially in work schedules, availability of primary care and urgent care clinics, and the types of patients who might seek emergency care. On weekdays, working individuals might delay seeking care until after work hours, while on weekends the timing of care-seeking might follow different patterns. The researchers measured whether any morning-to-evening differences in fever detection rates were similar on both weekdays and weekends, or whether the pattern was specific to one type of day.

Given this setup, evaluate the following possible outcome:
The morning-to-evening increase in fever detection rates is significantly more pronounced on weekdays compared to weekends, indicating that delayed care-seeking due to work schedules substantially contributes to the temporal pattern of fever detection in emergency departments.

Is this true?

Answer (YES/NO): NO